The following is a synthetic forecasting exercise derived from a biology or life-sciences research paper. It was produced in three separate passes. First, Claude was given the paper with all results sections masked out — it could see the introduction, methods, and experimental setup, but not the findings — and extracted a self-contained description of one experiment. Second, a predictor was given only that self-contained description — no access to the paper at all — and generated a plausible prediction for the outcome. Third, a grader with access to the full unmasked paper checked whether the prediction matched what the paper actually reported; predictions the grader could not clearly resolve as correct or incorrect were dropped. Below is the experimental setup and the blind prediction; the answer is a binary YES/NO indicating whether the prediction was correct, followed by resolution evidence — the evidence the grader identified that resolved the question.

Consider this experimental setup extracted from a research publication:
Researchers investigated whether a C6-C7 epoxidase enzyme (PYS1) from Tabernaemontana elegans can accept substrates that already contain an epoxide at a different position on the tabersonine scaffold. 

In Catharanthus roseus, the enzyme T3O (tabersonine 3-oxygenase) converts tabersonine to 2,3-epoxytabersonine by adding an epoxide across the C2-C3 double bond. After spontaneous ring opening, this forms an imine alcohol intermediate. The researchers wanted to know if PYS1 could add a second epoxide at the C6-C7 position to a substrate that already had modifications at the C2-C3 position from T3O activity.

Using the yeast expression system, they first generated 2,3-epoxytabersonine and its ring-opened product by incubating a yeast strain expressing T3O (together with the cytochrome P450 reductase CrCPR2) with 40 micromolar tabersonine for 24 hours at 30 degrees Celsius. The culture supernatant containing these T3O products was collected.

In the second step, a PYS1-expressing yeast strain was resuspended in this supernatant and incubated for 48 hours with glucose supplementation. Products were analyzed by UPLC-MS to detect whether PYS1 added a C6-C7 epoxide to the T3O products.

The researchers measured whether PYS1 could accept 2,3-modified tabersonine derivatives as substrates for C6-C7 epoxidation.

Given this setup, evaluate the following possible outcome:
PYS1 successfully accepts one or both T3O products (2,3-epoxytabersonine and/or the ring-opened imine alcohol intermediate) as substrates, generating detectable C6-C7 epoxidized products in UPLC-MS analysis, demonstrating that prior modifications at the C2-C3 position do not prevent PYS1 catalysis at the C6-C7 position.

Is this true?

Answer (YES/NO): NO